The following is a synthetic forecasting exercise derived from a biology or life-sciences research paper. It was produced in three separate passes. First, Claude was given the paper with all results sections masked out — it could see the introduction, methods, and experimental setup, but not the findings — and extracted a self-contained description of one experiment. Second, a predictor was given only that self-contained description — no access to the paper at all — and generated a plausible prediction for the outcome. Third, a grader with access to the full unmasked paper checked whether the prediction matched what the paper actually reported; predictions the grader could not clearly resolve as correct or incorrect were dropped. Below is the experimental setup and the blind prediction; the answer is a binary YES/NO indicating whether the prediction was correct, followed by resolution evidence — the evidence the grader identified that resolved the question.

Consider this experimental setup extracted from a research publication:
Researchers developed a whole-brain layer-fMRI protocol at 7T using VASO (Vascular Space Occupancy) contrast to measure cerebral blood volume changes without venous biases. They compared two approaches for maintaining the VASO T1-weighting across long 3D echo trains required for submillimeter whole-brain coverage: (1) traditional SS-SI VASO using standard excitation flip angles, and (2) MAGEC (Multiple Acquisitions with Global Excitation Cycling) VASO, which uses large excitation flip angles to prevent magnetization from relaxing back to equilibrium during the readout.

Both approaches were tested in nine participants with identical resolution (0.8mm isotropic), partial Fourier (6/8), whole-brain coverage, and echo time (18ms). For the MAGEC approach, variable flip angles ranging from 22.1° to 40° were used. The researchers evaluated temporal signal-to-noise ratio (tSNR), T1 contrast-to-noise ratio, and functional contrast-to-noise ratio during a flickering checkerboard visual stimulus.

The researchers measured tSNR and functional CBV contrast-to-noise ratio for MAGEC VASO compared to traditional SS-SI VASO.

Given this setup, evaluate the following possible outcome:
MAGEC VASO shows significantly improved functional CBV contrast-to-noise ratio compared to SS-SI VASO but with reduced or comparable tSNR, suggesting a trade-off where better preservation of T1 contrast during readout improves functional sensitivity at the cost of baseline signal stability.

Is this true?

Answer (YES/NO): YES